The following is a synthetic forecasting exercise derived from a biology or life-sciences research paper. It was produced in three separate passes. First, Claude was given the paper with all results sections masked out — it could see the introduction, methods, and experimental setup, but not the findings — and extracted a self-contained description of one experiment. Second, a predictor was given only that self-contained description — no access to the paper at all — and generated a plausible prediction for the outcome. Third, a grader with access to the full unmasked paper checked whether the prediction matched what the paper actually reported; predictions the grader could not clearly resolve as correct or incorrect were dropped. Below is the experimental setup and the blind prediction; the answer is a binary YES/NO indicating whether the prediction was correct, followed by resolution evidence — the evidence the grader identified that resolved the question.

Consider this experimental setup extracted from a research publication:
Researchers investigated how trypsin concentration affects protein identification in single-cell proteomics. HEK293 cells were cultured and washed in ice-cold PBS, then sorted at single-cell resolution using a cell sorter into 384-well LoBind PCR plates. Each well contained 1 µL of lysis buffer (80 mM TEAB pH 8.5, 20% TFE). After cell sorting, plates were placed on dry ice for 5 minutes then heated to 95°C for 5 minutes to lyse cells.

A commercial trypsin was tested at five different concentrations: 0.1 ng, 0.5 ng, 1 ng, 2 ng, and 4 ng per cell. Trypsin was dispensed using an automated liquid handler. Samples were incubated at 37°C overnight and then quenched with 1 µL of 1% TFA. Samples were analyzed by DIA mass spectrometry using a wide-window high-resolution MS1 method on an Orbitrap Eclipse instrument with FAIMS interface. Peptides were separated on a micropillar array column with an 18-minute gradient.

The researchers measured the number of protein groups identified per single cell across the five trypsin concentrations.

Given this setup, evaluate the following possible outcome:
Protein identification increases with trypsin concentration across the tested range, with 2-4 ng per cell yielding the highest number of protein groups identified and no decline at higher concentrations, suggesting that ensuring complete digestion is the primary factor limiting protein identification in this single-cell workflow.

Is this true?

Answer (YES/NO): NO